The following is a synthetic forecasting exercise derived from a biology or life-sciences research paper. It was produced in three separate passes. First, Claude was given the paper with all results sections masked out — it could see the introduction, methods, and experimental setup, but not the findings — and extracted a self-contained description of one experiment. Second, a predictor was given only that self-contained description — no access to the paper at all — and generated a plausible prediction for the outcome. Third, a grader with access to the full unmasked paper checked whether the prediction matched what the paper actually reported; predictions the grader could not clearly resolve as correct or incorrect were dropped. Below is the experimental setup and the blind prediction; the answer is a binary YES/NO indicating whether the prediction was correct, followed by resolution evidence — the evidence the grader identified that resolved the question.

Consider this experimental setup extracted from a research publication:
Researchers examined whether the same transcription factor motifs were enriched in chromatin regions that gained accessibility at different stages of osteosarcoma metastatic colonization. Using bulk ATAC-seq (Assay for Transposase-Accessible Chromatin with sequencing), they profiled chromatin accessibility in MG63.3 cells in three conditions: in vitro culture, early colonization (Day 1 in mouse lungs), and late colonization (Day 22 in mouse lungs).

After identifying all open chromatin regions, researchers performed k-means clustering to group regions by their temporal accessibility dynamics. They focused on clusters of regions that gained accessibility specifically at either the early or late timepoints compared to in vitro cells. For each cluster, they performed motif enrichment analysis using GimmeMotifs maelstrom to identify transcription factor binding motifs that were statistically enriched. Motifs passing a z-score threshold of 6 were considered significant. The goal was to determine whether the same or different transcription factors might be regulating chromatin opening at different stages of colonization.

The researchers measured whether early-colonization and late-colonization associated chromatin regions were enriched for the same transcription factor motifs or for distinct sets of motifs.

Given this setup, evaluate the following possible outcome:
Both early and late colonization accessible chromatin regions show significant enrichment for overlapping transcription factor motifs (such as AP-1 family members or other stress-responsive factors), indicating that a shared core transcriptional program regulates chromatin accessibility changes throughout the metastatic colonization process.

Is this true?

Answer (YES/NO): NO